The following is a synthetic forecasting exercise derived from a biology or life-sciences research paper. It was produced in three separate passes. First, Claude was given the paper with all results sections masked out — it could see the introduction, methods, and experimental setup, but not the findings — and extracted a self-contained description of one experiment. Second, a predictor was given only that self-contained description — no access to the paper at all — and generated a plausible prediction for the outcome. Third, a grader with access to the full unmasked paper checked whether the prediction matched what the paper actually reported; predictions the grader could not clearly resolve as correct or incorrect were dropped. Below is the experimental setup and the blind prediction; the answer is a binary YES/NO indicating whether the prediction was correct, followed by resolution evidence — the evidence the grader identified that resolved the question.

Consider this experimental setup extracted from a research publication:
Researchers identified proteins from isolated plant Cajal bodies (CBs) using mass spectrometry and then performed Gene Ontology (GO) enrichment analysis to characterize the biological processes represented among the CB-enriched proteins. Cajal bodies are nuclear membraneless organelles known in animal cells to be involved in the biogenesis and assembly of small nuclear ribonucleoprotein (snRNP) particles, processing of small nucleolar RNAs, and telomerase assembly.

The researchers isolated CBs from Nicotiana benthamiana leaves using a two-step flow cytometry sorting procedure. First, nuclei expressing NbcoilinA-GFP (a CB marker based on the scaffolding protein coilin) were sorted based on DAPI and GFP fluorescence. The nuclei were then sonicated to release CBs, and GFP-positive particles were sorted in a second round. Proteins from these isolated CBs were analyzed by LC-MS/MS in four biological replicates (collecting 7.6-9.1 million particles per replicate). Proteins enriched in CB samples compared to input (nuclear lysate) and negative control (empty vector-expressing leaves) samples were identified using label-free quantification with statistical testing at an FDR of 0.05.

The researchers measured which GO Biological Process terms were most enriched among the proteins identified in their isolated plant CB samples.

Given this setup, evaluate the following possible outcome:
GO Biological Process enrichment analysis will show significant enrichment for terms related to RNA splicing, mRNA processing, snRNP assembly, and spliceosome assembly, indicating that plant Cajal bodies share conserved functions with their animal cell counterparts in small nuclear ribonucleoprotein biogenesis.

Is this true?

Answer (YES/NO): YES